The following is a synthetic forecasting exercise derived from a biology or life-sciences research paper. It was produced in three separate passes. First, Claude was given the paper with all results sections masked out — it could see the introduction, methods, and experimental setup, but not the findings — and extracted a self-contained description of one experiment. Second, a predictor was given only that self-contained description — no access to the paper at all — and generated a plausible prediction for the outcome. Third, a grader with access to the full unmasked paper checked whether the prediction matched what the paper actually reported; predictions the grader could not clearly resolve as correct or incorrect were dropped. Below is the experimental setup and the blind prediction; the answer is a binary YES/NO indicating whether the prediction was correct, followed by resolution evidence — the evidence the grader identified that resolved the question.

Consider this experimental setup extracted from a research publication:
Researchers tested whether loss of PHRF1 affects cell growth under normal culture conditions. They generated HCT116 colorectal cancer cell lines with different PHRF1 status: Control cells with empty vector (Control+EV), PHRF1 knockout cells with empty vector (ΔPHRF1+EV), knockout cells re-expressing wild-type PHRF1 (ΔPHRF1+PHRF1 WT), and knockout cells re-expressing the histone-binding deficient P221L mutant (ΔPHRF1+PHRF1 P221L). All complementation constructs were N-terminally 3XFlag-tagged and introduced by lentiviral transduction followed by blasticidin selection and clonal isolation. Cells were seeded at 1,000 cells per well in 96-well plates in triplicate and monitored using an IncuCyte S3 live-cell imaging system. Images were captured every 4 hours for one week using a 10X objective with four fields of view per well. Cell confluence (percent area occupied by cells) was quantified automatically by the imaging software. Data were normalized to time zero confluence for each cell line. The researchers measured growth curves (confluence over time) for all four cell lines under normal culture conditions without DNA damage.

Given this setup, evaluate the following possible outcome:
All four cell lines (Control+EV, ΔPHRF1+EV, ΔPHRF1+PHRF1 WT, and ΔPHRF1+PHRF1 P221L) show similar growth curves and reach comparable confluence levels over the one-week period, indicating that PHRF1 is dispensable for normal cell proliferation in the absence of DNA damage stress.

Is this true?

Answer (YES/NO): NO